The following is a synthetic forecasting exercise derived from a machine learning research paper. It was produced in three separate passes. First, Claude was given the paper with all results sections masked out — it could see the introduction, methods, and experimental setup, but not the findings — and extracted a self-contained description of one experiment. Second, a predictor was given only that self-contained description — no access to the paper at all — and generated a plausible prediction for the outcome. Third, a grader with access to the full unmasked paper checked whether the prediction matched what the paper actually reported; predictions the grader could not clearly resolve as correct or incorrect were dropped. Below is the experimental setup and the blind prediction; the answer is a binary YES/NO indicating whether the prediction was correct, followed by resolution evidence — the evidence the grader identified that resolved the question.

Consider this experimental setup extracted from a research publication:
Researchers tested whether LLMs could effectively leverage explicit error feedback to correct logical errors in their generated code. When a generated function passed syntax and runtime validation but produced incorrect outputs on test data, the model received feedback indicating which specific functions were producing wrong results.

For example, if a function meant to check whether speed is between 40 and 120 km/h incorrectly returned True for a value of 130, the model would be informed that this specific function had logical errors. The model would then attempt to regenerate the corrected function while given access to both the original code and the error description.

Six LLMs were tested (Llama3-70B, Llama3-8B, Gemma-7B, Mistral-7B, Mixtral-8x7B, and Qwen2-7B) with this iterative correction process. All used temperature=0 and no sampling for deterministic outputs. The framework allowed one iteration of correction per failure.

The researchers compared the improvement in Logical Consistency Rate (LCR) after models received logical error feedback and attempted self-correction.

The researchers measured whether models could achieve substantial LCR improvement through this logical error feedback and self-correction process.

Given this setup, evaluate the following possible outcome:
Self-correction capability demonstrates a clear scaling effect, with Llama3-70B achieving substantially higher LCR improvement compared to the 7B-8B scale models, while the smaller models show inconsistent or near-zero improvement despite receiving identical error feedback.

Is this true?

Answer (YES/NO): NO